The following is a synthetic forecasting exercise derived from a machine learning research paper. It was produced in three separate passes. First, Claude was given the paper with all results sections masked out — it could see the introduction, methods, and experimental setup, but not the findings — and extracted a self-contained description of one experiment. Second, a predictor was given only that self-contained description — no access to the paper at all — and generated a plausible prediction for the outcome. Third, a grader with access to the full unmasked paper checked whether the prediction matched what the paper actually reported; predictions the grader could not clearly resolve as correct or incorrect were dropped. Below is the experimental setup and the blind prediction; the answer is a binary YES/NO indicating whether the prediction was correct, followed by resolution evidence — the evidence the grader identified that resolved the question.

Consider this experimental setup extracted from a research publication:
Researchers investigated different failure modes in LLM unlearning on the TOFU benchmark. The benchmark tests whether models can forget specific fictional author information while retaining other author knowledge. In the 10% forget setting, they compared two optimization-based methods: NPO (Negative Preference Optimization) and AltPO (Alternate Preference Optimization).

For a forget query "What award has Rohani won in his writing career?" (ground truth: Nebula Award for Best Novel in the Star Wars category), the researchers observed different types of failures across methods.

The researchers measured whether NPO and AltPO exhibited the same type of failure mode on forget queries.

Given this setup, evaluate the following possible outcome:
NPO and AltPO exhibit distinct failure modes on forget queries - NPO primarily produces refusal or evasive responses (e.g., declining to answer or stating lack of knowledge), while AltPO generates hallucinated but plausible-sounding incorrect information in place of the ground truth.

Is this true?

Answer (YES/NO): NO